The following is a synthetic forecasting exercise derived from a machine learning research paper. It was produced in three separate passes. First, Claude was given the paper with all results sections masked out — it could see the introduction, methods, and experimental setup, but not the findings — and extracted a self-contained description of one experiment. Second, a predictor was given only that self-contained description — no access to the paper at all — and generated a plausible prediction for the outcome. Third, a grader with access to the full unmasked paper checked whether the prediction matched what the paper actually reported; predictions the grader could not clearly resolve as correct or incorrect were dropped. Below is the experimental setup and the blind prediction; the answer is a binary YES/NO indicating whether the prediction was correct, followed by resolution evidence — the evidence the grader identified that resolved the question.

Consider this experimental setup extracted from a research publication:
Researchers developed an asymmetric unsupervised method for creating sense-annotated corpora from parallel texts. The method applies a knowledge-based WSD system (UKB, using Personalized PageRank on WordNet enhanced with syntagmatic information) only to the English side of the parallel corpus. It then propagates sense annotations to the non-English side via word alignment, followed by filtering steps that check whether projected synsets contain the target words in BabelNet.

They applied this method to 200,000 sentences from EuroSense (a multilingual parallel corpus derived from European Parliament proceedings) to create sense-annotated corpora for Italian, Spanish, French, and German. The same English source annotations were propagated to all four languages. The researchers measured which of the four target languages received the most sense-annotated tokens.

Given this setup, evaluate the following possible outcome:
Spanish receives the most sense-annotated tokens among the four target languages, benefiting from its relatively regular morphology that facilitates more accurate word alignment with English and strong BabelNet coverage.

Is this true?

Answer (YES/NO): NO